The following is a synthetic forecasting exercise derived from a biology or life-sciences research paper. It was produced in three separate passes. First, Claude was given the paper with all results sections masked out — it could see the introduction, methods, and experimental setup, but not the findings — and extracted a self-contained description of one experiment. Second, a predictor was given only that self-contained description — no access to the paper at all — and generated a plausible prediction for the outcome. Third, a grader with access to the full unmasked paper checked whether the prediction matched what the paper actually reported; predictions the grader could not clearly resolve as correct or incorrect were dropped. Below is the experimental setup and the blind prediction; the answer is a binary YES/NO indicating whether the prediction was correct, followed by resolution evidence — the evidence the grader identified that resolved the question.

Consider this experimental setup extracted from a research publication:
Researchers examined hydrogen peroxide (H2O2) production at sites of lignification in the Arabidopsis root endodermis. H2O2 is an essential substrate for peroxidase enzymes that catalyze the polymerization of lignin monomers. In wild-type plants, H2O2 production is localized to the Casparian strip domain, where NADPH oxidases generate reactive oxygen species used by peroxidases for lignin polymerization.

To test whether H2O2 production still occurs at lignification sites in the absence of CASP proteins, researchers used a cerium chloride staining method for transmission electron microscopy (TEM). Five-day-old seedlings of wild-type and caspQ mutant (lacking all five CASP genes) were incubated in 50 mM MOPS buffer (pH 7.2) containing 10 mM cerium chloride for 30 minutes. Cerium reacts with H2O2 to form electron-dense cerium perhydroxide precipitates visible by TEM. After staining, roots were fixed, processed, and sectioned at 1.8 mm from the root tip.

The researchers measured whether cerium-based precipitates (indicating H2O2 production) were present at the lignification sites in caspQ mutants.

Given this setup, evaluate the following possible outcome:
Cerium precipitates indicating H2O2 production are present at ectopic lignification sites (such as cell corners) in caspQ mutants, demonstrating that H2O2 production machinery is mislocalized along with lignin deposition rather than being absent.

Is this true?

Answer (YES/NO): NO